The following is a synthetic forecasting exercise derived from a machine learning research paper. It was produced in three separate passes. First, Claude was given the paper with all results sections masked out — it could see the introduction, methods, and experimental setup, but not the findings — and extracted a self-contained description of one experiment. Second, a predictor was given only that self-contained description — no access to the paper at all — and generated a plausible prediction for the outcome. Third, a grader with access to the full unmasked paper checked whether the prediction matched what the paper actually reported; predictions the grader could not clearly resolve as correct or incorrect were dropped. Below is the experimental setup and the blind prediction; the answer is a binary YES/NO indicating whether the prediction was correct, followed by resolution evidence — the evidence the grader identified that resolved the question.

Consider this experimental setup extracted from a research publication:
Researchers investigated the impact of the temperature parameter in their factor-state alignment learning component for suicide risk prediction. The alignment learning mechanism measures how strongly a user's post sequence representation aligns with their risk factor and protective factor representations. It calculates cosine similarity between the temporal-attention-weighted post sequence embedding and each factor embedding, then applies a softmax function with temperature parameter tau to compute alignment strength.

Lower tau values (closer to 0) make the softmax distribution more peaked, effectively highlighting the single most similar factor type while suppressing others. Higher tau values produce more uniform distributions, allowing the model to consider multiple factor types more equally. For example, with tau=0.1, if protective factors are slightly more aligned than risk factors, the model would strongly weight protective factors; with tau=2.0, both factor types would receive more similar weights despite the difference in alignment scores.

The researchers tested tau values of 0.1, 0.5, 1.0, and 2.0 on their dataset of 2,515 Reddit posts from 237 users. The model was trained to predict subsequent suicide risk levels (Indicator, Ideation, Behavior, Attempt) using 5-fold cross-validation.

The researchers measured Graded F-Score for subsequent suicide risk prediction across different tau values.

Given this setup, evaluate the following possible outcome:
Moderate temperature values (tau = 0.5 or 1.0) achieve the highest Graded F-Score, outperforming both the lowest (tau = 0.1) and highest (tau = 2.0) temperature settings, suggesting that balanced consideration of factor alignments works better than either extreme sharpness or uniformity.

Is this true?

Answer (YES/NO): NO